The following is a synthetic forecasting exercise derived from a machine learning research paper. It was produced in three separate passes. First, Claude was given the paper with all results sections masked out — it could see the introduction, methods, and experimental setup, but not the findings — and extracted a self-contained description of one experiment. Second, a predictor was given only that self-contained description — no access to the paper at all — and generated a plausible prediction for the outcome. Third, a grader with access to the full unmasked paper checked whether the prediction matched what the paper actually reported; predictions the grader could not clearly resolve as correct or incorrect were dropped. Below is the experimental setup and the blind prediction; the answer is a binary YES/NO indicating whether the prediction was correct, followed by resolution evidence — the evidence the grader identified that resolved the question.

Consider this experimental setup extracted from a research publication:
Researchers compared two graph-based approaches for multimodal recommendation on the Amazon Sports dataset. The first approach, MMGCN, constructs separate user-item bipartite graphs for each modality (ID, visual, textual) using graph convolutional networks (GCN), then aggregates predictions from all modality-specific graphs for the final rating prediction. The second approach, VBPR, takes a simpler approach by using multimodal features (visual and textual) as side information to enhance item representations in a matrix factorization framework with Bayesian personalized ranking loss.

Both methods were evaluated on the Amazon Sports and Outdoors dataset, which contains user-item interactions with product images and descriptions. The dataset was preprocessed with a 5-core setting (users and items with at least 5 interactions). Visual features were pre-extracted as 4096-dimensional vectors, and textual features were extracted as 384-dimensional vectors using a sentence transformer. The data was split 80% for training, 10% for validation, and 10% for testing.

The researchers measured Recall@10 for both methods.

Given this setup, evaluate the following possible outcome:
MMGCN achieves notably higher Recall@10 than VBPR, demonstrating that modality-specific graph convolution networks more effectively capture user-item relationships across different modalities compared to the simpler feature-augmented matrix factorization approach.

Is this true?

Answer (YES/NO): NO